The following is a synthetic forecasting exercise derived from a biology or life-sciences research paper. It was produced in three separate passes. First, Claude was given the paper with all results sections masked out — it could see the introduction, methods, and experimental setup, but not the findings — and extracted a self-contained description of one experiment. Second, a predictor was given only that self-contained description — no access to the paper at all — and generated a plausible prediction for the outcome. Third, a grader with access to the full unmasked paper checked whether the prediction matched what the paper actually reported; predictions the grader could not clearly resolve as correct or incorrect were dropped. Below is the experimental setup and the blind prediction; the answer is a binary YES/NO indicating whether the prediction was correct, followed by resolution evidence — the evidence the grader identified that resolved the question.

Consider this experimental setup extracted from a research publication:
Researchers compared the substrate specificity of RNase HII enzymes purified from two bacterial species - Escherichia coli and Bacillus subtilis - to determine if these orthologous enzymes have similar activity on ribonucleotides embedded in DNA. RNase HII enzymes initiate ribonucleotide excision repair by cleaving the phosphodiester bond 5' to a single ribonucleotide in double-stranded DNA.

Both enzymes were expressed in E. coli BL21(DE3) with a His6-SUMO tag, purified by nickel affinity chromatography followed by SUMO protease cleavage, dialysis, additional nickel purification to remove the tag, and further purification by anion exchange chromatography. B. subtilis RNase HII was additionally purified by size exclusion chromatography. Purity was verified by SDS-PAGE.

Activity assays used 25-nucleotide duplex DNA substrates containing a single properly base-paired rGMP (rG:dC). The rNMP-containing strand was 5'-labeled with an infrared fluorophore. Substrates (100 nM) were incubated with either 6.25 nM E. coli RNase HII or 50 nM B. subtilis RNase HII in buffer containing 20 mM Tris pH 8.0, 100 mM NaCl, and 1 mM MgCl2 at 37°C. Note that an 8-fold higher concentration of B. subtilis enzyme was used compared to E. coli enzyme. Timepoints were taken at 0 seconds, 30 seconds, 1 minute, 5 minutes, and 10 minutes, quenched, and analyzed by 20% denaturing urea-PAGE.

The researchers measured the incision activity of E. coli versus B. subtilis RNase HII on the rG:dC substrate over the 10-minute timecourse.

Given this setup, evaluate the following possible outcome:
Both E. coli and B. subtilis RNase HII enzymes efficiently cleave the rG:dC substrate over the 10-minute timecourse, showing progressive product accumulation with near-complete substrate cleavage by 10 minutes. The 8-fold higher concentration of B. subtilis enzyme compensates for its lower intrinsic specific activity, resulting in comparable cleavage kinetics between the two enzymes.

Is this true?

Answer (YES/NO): NO